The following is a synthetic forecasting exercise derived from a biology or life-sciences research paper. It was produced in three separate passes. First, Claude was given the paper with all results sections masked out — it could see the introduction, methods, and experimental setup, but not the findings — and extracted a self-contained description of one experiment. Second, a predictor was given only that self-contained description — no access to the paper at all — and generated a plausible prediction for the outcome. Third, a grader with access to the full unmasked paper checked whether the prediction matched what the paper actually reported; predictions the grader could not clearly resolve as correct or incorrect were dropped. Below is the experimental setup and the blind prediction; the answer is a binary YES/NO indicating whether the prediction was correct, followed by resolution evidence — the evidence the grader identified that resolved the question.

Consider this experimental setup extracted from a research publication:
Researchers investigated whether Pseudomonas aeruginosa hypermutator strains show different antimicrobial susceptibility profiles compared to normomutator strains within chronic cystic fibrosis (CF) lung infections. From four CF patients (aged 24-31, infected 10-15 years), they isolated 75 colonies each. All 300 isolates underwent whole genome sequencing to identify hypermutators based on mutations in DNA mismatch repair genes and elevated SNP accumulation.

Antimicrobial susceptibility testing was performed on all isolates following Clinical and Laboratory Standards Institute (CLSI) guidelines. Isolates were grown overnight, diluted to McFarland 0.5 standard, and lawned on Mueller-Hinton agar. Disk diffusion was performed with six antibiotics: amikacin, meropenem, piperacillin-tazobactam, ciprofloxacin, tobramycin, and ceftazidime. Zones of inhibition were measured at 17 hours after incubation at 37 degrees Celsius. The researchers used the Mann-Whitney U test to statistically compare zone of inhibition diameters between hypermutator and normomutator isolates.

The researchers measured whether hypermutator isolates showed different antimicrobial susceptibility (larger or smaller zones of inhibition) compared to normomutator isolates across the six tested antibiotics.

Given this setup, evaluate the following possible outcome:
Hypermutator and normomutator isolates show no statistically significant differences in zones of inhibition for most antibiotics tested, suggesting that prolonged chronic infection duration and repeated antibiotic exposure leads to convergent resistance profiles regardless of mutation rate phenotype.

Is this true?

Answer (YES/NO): NO